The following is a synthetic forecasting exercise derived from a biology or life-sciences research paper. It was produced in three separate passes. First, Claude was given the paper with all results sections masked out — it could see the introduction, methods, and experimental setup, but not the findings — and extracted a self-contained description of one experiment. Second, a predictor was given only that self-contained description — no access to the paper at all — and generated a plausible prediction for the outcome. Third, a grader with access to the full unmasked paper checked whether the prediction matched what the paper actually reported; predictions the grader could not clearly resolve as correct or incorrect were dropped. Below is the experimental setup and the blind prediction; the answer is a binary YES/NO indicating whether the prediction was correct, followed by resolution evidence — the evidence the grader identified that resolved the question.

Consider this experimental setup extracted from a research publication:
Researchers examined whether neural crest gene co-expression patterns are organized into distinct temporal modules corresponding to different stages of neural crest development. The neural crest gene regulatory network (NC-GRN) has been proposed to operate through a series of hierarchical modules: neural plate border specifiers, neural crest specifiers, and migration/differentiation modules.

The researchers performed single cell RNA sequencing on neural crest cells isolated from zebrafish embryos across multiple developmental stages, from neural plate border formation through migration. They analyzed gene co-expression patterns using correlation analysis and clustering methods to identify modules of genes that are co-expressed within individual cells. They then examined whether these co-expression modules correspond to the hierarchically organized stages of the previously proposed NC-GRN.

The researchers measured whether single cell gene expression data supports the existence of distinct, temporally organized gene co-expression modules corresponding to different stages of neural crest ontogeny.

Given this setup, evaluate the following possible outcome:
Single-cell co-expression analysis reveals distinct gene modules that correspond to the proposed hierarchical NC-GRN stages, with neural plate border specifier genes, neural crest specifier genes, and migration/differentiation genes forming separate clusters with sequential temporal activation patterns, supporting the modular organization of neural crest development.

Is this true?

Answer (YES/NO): YES